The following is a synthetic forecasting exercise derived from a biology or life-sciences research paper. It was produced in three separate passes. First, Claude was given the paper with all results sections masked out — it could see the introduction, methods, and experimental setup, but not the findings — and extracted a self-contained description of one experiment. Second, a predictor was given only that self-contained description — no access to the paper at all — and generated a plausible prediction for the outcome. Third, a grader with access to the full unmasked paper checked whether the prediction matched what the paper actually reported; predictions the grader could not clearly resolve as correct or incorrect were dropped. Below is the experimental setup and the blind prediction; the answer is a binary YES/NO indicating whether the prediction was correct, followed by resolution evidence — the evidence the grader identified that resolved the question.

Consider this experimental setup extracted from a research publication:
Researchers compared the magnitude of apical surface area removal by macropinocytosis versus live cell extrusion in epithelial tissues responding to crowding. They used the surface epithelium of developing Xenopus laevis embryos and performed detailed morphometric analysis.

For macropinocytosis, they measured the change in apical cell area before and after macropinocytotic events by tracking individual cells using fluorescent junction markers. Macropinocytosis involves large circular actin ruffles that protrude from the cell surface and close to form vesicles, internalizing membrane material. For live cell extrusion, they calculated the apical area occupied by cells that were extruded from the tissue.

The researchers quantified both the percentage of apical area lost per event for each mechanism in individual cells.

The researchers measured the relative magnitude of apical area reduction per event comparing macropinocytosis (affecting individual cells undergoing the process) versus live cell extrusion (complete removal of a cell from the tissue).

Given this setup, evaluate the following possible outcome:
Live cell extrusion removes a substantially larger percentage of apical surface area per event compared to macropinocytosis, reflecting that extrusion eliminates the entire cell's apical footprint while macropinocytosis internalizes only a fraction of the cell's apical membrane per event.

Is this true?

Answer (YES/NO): YES